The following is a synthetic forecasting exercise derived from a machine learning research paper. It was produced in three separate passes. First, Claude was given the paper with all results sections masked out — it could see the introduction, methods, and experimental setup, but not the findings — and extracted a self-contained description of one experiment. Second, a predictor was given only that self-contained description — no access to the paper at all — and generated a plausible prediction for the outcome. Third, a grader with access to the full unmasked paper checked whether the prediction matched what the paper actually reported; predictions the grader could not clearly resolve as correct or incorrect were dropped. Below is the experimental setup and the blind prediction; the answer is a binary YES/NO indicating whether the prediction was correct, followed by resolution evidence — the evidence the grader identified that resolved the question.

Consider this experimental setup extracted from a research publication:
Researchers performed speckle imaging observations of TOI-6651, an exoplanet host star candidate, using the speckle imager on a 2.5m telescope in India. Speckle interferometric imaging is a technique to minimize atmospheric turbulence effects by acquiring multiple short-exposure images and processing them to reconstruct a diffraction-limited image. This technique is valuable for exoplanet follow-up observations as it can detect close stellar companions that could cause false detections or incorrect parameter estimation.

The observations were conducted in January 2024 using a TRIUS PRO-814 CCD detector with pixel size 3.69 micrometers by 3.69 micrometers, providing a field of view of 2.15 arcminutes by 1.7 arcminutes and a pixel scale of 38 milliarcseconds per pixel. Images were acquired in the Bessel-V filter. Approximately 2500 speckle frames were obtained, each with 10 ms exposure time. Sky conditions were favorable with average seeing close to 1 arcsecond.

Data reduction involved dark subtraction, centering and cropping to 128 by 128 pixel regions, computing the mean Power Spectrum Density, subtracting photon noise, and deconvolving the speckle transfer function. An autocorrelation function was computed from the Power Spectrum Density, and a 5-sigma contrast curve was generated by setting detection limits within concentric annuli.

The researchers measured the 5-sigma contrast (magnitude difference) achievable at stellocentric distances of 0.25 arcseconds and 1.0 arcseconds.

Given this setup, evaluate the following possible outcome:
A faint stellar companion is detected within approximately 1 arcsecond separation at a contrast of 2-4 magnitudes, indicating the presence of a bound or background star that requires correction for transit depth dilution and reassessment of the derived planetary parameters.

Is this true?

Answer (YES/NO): NO